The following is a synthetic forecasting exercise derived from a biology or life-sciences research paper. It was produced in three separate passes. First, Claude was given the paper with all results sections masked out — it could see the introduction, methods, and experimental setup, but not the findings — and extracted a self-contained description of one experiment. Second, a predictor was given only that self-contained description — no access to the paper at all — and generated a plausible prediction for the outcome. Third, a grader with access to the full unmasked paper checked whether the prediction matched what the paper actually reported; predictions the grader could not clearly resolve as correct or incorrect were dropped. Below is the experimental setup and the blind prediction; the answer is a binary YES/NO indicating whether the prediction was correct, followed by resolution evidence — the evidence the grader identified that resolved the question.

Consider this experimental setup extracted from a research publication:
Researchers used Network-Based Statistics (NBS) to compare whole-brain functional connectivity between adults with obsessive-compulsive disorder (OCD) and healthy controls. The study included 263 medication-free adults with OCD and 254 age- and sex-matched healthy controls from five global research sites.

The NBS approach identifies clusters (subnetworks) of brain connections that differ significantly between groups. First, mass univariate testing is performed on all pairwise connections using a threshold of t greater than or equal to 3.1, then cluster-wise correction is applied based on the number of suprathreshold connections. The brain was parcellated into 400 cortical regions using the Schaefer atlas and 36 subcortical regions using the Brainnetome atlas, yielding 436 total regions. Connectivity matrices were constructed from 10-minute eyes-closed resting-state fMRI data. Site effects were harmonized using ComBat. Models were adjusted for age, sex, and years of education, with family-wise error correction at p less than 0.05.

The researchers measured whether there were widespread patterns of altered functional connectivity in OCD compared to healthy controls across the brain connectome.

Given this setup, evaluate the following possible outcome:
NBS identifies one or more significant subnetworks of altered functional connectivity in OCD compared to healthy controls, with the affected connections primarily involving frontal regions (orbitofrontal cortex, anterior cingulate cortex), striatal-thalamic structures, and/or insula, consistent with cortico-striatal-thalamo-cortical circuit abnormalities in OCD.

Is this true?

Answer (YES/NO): NO